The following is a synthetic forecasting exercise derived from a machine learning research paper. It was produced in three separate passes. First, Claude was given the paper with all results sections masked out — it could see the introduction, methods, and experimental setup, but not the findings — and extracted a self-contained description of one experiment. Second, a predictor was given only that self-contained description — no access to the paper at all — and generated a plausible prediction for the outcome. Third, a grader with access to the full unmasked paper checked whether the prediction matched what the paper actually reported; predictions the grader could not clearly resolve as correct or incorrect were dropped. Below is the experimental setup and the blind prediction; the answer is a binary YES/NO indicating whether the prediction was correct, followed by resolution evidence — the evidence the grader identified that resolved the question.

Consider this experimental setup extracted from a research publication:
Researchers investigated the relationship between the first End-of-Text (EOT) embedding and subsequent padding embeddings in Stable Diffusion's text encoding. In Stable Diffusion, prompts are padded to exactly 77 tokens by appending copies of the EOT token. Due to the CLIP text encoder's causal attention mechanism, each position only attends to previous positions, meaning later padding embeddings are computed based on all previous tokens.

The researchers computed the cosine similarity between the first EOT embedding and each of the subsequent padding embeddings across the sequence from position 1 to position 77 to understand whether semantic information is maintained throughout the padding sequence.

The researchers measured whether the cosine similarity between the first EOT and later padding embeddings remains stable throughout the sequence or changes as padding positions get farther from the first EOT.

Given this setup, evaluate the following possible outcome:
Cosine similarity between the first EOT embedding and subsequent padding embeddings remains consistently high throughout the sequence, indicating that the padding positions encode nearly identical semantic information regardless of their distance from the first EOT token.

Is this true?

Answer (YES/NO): NO